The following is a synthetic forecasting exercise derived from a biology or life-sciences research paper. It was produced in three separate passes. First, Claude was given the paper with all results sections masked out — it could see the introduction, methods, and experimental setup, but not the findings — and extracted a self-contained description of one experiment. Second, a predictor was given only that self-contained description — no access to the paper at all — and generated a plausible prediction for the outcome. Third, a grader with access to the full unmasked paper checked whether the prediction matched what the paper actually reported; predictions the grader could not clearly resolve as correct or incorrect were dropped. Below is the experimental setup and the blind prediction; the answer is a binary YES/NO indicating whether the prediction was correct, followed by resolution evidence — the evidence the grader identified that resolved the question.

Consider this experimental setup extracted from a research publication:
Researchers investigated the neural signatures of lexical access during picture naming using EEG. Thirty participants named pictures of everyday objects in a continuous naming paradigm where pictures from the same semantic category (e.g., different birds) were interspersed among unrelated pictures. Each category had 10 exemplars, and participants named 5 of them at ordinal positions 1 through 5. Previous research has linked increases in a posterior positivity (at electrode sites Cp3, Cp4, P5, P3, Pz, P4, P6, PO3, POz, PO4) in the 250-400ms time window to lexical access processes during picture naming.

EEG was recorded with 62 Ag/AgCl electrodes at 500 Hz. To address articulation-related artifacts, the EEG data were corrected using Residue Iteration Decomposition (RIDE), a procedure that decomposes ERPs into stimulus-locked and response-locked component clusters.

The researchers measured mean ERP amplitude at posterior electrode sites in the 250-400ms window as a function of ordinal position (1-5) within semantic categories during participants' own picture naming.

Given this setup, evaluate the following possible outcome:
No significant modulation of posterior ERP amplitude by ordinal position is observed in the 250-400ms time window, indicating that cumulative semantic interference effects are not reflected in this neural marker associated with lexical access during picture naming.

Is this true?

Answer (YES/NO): NO